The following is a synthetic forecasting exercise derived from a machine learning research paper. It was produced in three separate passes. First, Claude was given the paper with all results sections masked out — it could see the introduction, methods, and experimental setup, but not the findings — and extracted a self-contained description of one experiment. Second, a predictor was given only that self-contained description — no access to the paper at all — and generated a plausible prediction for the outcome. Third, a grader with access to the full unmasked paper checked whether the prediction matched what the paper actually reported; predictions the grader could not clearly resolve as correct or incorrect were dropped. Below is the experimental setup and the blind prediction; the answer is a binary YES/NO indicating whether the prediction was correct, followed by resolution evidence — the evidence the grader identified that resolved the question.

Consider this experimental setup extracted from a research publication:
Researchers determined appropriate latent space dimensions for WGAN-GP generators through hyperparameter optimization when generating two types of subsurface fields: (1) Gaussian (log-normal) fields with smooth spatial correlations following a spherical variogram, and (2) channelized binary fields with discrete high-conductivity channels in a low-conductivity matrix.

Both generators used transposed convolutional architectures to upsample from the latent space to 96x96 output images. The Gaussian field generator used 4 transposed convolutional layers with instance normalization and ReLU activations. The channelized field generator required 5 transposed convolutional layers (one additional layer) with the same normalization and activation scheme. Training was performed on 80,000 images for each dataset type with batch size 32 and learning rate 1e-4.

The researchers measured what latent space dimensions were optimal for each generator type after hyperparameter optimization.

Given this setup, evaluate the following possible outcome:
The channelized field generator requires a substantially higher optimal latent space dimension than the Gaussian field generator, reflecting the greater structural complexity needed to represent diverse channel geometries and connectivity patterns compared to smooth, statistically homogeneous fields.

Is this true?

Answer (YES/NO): NO